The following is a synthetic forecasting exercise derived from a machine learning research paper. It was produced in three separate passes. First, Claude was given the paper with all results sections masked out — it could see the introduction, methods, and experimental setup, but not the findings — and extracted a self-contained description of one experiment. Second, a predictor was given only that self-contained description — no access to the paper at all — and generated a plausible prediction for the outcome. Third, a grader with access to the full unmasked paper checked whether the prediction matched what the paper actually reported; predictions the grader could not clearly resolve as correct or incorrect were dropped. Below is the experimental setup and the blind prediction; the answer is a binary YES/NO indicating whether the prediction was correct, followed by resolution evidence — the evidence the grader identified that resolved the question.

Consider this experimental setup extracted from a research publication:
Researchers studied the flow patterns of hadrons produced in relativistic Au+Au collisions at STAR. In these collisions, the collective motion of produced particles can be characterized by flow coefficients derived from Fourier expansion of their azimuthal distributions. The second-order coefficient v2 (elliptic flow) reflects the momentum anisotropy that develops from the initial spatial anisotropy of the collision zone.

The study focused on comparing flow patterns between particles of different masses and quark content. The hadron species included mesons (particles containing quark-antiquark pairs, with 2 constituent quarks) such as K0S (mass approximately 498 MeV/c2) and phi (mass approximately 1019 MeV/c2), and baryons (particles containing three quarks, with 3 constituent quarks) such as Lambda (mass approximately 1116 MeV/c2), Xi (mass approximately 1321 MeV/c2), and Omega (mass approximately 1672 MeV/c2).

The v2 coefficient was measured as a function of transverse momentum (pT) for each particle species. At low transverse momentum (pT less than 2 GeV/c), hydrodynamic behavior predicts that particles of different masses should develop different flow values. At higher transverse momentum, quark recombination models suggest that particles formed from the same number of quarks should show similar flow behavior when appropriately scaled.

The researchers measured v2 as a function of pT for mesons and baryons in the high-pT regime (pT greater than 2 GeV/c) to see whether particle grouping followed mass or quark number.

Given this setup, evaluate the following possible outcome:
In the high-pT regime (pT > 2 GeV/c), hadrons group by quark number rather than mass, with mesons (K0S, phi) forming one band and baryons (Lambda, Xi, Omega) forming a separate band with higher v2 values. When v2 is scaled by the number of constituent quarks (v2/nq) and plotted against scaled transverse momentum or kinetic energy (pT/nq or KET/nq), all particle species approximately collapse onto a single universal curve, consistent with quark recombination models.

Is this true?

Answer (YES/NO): YES